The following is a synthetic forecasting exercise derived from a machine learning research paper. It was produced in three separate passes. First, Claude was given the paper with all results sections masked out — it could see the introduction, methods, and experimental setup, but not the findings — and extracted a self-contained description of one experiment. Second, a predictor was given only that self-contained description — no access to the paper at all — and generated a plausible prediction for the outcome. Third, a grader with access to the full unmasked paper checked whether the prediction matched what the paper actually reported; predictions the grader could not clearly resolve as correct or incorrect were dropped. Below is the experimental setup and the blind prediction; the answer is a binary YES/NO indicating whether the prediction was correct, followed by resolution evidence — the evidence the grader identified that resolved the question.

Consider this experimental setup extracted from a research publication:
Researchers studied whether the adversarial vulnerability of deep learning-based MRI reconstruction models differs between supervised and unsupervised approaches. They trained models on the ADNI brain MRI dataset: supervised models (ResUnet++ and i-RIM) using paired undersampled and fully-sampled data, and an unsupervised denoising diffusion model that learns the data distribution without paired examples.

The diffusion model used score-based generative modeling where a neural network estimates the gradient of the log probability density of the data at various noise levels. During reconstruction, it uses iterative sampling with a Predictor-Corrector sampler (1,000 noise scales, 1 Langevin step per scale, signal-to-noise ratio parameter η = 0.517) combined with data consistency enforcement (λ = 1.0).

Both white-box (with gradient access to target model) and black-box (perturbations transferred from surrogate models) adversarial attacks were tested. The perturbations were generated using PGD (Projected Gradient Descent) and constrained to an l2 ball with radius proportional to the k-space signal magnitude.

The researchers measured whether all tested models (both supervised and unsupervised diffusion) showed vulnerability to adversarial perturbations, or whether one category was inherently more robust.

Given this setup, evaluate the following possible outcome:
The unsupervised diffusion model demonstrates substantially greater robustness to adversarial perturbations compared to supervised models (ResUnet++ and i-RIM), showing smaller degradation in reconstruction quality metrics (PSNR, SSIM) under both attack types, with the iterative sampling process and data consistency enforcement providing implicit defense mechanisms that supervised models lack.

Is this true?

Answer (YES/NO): NO